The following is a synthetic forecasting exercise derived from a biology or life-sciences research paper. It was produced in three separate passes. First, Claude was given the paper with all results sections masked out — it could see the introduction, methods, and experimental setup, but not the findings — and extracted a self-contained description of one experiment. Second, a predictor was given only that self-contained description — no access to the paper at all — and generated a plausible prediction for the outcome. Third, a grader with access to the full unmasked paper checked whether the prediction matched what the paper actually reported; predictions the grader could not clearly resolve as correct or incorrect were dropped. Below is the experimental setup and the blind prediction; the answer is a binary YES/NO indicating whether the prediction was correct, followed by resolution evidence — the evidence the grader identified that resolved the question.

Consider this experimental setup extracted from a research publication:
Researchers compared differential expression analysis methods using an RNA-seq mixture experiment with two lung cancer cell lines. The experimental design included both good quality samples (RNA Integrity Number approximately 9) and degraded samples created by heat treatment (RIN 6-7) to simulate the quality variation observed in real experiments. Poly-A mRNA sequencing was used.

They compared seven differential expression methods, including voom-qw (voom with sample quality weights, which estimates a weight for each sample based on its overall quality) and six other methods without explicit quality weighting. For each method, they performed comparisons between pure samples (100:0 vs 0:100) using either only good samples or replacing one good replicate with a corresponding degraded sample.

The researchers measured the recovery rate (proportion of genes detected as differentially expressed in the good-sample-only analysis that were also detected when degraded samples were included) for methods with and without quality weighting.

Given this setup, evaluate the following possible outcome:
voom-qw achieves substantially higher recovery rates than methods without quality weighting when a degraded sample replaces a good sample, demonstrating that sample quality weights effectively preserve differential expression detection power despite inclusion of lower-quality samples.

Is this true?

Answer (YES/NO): NO